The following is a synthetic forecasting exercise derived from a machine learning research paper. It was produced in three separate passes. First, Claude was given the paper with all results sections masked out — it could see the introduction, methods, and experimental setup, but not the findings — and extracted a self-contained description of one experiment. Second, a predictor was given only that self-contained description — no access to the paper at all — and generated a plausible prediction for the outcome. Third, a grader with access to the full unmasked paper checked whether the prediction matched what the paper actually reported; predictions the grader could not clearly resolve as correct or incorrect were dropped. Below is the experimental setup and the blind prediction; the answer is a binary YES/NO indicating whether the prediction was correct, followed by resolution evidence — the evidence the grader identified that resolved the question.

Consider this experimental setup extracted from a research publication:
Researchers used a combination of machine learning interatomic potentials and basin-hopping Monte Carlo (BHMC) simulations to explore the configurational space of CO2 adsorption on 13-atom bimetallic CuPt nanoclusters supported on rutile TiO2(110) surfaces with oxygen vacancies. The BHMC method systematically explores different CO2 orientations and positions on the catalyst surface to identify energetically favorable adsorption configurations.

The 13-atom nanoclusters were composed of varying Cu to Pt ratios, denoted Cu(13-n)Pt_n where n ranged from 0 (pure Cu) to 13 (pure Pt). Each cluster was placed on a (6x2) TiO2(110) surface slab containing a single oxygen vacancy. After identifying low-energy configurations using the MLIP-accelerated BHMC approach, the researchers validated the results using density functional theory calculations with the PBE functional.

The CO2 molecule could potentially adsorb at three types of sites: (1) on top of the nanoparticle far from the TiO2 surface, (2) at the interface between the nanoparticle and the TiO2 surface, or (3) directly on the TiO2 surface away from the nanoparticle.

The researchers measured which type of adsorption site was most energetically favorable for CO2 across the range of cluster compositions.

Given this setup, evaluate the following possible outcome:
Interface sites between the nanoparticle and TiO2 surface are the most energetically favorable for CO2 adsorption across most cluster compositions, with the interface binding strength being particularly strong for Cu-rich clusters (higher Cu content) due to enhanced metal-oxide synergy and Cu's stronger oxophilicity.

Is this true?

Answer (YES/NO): NO